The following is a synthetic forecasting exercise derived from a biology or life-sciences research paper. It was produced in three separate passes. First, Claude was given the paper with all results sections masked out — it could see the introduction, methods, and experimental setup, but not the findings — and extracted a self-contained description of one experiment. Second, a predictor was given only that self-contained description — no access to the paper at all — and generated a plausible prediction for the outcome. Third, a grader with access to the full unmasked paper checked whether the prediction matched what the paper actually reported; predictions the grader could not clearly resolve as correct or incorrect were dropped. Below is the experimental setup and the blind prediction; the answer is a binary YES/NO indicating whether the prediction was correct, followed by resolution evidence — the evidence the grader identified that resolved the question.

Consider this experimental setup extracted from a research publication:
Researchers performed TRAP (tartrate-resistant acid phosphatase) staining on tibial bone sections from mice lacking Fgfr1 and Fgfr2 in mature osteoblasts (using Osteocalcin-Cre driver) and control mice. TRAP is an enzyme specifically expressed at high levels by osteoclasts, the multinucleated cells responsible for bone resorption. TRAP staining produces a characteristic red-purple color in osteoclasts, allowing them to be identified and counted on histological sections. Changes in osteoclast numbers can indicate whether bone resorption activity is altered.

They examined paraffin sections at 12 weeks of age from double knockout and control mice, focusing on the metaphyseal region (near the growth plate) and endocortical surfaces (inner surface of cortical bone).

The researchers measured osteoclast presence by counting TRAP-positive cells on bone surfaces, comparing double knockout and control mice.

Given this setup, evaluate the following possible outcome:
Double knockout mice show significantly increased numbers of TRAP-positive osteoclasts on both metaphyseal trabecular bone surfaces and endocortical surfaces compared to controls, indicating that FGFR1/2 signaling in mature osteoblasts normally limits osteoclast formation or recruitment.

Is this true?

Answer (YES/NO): NO